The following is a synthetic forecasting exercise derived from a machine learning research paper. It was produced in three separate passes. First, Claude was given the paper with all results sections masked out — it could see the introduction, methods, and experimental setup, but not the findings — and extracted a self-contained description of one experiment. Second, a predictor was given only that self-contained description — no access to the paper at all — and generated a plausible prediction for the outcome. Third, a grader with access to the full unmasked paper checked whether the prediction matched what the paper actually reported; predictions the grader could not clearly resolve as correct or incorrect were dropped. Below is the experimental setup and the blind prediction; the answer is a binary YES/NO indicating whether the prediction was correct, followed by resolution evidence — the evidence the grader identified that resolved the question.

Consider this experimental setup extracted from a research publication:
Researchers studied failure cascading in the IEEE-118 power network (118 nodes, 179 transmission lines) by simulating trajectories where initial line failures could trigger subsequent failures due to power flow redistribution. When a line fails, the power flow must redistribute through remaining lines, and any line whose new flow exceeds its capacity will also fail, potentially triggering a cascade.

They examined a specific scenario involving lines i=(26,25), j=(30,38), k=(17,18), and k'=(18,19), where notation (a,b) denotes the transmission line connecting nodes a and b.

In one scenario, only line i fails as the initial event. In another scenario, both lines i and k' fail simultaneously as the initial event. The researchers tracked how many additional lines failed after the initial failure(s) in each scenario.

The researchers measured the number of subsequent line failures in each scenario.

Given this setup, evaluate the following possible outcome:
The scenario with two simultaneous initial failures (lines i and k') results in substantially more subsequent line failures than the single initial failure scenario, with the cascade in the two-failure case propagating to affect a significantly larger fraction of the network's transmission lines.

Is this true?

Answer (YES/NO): NO